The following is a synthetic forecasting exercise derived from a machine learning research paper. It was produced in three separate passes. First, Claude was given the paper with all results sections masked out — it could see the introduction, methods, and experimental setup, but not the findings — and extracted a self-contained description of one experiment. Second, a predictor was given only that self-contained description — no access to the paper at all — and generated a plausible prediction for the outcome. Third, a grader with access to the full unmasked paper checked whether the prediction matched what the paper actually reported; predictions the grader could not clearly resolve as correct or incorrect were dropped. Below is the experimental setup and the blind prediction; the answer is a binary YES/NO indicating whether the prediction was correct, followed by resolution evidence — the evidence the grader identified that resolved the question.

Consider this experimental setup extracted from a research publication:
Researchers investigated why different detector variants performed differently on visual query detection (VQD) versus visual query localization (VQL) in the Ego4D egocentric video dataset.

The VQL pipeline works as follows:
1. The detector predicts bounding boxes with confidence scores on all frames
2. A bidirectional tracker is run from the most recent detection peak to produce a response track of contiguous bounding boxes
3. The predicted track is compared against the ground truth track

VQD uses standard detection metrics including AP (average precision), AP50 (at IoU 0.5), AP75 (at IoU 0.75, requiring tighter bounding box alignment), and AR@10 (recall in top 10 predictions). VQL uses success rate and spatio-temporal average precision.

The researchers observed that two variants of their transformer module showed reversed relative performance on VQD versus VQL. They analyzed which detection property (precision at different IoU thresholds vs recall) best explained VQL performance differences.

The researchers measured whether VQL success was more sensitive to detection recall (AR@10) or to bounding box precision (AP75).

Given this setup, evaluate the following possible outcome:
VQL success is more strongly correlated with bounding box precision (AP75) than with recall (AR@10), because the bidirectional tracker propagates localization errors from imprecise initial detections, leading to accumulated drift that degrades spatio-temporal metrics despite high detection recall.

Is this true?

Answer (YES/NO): YES